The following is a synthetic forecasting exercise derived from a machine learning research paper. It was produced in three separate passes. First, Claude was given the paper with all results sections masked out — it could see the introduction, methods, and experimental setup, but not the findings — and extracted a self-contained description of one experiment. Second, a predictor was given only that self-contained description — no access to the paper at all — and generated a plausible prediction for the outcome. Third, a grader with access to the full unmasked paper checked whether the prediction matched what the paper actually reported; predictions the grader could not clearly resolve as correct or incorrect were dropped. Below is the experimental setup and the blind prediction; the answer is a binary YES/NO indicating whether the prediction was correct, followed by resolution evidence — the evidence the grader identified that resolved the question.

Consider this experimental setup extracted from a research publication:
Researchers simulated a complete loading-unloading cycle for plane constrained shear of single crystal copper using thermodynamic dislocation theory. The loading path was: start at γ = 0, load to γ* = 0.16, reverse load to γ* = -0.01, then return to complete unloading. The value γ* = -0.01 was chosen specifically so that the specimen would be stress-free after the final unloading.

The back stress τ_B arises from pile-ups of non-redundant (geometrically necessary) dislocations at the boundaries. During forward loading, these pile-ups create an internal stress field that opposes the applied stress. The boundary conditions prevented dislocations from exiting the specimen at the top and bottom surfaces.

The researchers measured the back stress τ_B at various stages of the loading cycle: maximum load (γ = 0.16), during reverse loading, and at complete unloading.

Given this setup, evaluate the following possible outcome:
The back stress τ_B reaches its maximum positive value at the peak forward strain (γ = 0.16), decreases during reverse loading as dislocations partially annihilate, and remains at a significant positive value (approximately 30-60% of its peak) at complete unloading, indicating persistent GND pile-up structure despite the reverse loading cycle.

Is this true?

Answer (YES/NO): NO